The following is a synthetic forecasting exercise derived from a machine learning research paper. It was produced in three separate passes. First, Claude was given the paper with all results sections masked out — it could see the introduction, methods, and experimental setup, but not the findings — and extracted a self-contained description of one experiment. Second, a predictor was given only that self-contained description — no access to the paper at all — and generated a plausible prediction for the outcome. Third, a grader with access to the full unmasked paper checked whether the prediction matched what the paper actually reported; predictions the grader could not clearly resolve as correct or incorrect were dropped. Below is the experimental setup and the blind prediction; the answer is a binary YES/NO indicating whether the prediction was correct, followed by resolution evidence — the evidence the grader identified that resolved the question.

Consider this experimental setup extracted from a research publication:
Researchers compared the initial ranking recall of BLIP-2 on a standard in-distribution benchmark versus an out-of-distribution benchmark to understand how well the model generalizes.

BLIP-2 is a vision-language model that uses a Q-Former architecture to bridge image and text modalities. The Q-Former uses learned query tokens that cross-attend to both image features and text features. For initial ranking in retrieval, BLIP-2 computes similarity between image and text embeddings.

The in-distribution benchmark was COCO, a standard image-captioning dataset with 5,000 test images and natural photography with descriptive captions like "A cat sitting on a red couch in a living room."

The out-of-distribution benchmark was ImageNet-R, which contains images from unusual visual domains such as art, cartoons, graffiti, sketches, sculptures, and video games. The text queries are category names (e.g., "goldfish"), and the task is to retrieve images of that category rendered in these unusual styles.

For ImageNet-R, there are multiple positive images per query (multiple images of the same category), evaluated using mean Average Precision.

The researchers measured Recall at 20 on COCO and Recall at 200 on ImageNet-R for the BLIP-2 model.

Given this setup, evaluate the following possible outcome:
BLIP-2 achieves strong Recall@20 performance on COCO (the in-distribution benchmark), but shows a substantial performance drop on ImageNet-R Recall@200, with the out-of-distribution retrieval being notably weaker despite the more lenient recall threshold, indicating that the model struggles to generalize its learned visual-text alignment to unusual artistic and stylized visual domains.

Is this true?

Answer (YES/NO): YES